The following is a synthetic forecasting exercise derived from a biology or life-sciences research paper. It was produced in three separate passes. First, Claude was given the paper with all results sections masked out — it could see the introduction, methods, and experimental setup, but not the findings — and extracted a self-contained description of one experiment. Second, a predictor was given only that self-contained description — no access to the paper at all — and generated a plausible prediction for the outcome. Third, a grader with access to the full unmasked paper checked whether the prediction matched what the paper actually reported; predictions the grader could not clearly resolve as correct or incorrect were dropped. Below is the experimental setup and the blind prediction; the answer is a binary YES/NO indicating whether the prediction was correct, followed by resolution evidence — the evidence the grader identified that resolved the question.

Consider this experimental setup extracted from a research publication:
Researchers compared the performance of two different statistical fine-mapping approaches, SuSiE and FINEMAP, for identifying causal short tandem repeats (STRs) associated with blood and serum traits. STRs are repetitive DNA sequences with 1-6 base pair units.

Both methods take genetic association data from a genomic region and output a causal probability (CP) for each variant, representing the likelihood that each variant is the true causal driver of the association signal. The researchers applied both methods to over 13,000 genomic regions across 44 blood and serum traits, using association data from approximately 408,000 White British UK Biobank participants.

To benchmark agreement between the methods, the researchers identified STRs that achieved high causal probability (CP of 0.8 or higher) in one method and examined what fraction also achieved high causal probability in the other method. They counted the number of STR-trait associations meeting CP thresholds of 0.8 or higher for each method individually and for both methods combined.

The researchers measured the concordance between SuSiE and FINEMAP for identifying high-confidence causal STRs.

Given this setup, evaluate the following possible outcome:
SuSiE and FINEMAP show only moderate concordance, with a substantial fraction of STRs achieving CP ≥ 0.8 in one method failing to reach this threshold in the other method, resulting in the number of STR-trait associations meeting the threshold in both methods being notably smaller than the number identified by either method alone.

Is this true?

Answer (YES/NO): YES